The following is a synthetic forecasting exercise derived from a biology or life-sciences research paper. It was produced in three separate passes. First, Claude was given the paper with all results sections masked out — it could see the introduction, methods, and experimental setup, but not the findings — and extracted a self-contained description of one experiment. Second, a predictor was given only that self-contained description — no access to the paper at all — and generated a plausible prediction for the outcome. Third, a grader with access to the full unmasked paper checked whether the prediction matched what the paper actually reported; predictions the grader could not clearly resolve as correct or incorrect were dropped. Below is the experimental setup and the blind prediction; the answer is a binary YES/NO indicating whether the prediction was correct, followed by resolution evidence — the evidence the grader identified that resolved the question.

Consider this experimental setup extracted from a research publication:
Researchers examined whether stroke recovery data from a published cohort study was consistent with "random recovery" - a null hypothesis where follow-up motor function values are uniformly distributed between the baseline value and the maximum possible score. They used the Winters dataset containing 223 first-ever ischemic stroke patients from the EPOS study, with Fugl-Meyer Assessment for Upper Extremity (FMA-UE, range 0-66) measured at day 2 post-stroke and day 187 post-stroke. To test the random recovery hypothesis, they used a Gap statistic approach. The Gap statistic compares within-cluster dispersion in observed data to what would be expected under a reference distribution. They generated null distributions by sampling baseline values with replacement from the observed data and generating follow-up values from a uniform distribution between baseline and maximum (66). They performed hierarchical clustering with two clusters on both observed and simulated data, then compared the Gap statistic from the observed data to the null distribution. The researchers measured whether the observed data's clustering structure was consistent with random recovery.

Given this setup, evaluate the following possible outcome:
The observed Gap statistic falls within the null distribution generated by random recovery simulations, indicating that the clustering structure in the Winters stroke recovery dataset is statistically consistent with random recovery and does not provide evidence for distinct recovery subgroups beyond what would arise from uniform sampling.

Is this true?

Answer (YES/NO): NO